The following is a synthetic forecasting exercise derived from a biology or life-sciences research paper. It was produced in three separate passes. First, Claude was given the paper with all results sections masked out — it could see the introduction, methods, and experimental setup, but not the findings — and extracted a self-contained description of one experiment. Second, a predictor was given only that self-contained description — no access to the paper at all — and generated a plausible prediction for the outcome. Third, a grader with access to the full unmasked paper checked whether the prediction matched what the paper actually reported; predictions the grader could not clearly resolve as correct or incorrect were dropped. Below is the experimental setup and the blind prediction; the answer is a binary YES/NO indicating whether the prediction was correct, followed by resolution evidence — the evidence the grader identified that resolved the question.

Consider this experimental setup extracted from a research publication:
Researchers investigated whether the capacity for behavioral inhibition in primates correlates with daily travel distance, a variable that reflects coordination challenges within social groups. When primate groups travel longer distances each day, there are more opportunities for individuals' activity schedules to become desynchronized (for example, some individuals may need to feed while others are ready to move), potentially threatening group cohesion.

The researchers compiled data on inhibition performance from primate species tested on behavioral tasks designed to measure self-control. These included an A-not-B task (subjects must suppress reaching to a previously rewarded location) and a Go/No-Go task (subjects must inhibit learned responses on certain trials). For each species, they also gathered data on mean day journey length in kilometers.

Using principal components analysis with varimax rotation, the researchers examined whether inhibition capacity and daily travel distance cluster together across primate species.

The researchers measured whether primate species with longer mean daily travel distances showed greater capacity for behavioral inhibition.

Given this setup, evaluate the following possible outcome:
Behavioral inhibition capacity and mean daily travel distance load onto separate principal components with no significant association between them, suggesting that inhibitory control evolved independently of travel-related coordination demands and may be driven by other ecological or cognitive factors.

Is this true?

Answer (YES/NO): NO